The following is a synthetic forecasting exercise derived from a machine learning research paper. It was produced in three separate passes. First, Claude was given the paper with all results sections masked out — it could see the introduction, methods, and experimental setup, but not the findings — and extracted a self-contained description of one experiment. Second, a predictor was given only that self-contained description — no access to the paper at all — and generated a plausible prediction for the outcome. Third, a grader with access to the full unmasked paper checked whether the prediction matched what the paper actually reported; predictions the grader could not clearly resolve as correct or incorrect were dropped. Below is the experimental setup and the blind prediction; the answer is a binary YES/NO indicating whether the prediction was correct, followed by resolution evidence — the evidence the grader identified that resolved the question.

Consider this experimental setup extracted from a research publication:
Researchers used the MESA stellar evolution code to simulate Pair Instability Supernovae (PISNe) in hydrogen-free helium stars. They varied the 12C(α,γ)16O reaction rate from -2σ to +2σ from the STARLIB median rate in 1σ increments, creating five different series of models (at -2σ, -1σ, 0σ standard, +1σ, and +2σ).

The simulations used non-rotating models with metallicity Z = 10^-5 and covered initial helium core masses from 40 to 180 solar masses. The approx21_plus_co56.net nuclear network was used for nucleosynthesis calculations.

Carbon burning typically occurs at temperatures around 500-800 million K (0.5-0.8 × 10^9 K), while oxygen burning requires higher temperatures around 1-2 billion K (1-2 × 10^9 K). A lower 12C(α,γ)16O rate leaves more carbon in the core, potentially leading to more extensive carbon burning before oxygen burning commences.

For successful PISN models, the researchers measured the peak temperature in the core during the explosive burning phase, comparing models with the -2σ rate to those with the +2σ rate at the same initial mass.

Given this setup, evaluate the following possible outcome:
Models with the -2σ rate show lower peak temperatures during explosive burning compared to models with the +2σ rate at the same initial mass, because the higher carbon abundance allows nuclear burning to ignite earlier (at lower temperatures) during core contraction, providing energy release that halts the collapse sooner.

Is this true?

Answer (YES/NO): YES